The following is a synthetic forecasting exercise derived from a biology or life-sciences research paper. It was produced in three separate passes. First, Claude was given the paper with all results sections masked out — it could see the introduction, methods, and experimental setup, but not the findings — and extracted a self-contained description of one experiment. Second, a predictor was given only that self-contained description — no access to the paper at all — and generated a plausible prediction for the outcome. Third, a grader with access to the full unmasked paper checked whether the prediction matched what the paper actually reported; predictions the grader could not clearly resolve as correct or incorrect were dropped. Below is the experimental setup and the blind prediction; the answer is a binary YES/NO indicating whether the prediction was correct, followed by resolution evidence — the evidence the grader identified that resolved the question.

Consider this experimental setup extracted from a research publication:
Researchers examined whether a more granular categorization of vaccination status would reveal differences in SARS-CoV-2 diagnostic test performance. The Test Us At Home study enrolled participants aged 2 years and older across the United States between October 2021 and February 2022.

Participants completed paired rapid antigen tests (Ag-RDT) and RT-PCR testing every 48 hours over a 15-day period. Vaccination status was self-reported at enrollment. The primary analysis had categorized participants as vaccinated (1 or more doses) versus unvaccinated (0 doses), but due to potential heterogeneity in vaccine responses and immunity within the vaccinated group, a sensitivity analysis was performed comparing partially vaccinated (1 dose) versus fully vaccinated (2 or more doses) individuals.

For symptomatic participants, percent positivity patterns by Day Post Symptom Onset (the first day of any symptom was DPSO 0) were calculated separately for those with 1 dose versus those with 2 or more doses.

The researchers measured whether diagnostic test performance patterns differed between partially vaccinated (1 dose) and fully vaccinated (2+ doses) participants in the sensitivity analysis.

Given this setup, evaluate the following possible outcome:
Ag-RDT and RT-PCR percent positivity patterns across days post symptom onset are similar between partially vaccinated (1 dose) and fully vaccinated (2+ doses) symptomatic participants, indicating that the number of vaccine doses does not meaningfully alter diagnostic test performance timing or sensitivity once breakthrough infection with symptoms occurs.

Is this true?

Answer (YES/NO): YES